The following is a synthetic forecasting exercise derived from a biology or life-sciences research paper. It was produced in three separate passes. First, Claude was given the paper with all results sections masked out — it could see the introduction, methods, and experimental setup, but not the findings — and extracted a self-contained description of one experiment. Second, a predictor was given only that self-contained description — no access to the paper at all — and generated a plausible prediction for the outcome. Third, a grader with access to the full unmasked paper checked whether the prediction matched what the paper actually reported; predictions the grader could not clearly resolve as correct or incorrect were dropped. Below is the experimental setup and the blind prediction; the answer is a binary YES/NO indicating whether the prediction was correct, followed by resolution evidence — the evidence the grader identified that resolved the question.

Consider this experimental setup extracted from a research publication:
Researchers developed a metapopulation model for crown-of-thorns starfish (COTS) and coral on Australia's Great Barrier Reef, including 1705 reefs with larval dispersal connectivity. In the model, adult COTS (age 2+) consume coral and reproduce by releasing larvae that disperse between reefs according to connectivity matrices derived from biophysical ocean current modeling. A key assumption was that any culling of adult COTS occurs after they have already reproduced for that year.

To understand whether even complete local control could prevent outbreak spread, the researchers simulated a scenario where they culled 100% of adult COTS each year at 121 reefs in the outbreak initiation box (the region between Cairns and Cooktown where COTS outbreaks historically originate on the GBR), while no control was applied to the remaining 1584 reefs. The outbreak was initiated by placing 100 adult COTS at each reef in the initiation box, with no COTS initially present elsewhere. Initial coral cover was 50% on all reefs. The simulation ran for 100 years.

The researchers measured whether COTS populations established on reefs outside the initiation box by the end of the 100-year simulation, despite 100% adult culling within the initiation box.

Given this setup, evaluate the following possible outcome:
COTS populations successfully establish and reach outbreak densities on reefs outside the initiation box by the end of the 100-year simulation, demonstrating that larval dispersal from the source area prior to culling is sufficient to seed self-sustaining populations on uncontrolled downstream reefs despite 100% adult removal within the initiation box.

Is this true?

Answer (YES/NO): YES